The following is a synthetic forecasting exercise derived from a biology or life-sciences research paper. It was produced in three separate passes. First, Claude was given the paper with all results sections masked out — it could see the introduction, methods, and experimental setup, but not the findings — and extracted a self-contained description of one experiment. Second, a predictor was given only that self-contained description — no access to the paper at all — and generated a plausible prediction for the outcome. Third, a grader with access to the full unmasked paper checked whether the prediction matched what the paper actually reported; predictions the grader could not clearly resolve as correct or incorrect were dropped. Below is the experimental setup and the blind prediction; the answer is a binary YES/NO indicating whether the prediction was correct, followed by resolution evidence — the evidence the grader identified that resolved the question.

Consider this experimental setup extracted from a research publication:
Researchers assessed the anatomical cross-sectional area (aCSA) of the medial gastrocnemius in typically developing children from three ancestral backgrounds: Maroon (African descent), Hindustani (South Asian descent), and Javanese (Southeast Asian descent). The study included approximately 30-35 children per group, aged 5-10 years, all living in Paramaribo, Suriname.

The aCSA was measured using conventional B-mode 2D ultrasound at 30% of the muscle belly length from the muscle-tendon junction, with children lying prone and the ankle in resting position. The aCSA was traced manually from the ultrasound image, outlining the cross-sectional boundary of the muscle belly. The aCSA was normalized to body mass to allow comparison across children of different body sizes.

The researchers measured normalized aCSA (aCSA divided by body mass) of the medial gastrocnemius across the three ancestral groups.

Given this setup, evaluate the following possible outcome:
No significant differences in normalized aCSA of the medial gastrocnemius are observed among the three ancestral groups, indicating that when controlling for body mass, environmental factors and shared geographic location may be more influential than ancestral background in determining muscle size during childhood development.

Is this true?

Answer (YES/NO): NO